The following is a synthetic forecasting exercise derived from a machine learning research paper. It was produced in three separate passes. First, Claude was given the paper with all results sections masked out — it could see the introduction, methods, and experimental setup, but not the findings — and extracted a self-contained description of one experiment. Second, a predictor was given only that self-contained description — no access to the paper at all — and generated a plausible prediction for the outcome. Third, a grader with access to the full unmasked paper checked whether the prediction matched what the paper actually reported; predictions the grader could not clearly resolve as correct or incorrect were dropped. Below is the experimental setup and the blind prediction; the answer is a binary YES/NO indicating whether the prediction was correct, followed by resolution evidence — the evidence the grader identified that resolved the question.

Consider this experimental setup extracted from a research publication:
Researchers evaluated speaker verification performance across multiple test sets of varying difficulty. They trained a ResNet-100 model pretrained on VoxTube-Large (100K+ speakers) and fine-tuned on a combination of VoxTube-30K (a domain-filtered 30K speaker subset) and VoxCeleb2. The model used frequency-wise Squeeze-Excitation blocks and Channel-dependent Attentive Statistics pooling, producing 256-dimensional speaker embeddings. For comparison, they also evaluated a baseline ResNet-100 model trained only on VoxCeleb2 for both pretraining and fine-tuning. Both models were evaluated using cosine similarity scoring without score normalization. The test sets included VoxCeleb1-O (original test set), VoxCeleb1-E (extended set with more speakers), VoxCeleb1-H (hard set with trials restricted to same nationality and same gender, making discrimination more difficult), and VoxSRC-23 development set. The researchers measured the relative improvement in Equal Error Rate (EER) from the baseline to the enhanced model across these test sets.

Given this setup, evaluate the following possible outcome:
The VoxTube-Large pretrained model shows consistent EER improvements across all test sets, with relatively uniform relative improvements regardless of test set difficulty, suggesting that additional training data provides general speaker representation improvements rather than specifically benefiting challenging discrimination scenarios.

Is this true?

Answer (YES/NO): NO